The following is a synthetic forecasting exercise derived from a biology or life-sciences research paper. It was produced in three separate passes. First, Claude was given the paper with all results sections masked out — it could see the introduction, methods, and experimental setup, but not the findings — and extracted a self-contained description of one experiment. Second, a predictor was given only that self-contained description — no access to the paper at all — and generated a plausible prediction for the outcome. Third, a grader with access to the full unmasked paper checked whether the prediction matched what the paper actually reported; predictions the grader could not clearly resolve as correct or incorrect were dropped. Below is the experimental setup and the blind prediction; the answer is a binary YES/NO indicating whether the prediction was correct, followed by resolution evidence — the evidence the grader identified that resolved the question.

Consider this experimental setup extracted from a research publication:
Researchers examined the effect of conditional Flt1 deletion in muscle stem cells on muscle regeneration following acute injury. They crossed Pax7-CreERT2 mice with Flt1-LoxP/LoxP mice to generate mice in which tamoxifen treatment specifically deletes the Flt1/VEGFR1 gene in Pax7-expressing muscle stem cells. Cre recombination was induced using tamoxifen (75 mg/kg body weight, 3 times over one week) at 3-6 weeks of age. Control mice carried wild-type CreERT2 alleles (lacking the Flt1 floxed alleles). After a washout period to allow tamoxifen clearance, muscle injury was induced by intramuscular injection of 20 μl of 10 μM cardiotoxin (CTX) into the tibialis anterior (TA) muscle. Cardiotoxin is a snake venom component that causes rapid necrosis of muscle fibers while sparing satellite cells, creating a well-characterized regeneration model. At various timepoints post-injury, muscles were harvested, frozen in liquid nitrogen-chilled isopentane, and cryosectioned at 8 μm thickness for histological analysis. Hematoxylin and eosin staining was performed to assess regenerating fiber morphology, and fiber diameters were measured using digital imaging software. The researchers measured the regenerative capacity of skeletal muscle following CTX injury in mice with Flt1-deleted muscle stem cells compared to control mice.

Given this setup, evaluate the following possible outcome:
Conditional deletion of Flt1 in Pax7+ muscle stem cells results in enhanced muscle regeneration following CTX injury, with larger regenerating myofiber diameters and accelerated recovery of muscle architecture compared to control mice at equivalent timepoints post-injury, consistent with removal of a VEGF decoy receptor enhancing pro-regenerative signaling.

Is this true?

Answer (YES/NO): NO